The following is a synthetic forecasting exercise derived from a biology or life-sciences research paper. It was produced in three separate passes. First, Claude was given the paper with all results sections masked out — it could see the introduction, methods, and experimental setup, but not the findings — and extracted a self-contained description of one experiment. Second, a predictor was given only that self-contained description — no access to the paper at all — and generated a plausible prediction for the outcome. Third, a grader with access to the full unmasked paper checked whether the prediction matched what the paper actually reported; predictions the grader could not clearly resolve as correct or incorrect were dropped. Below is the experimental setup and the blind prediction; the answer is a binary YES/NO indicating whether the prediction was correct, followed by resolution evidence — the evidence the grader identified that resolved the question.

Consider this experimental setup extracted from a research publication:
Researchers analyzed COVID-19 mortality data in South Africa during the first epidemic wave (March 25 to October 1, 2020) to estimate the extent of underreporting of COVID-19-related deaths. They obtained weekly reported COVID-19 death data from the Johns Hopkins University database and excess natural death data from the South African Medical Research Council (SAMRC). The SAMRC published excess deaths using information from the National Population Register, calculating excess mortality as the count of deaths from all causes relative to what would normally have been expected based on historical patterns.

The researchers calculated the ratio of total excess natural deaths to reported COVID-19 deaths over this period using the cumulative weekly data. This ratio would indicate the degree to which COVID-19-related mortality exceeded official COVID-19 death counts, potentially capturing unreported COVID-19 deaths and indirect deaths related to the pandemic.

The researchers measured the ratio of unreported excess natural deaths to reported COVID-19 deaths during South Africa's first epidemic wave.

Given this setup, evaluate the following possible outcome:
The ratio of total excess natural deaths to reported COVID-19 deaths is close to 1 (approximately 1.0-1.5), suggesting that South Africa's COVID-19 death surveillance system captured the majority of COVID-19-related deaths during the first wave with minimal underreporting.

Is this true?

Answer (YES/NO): YES